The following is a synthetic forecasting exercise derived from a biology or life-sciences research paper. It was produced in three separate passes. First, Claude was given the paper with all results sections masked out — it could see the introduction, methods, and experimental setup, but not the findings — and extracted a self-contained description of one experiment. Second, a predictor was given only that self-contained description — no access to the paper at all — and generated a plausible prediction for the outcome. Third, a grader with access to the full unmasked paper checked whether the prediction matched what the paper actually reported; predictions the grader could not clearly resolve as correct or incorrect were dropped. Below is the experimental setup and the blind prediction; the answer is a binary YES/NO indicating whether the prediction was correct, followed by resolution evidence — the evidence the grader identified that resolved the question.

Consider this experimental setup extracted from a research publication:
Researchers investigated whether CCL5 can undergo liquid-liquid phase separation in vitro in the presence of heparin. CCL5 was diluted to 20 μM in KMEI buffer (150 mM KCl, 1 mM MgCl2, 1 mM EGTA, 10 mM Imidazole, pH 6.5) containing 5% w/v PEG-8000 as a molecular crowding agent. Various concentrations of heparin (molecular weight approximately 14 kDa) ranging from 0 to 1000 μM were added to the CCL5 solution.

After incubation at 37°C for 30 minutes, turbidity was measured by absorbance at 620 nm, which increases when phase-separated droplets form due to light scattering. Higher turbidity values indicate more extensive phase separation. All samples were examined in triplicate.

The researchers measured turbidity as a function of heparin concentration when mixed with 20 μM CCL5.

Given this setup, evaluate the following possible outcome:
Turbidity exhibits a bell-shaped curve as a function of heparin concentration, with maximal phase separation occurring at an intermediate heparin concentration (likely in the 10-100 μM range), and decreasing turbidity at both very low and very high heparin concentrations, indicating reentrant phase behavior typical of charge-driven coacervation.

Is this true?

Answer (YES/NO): YES